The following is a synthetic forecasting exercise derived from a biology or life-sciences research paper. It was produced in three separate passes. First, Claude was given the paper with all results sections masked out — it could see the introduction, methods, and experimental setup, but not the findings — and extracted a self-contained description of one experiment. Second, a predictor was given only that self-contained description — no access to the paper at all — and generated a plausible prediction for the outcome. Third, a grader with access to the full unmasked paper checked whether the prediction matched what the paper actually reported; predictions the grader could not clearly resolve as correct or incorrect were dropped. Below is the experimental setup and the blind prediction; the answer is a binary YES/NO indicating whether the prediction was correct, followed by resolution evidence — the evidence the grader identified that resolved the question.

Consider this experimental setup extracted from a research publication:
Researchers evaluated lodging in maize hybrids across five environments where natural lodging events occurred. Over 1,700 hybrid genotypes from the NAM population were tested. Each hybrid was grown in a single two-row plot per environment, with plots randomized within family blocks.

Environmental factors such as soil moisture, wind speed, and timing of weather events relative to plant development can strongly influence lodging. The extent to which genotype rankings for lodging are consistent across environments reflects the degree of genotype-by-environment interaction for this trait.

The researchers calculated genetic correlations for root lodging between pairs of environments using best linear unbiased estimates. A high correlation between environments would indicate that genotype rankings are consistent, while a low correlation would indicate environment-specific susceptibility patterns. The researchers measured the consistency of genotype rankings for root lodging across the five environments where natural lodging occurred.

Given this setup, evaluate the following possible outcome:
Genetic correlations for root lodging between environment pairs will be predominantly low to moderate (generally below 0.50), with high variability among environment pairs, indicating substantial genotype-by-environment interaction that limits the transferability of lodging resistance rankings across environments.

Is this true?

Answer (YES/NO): YES